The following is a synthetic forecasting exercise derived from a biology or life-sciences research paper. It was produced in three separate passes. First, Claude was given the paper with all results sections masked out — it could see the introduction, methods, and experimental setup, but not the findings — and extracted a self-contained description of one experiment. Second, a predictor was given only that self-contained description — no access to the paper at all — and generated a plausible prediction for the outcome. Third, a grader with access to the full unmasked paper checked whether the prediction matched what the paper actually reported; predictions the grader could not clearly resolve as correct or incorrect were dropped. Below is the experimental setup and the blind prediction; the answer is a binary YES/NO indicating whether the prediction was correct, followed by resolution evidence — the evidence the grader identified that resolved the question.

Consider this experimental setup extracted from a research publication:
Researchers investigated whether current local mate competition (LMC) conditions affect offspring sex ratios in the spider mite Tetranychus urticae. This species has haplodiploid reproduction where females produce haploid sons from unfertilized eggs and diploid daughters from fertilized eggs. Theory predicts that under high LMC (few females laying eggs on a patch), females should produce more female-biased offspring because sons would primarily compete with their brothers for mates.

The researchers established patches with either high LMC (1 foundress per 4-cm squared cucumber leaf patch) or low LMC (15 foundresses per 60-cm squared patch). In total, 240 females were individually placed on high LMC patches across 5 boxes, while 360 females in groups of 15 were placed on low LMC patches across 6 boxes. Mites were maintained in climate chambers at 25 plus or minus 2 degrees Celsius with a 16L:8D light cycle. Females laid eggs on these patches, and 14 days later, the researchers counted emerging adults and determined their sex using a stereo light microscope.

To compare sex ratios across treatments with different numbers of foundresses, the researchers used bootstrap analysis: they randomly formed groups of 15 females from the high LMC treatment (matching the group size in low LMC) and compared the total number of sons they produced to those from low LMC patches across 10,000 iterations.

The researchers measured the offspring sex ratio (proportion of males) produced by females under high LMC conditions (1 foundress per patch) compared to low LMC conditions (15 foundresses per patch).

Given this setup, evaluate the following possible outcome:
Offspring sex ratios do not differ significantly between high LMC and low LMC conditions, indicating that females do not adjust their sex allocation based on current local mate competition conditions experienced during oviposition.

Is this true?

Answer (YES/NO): YES